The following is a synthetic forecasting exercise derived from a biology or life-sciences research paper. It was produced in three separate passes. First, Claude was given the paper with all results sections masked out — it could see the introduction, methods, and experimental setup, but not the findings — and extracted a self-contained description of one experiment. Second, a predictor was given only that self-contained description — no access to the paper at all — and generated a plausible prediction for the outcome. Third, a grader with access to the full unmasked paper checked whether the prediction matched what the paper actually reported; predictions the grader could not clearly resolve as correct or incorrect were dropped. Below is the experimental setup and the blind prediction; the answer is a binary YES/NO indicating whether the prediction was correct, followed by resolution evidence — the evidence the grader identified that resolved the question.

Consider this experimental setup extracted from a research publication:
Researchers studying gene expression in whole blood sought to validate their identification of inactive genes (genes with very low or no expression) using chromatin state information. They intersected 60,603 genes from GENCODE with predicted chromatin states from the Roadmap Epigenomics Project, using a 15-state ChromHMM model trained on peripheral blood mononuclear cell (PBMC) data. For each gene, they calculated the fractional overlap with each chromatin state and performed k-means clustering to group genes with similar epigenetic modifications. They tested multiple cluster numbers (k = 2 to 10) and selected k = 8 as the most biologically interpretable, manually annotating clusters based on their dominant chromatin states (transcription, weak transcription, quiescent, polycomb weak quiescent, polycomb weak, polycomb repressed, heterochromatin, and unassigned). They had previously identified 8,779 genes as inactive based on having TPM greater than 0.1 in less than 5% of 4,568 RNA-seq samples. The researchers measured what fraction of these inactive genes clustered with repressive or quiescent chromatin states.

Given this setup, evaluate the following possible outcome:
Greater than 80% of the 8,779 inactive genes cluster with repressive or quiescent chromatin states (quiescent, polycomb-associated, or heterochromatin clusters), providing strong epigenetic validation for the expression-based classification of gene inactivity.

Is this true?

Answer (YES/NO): YES